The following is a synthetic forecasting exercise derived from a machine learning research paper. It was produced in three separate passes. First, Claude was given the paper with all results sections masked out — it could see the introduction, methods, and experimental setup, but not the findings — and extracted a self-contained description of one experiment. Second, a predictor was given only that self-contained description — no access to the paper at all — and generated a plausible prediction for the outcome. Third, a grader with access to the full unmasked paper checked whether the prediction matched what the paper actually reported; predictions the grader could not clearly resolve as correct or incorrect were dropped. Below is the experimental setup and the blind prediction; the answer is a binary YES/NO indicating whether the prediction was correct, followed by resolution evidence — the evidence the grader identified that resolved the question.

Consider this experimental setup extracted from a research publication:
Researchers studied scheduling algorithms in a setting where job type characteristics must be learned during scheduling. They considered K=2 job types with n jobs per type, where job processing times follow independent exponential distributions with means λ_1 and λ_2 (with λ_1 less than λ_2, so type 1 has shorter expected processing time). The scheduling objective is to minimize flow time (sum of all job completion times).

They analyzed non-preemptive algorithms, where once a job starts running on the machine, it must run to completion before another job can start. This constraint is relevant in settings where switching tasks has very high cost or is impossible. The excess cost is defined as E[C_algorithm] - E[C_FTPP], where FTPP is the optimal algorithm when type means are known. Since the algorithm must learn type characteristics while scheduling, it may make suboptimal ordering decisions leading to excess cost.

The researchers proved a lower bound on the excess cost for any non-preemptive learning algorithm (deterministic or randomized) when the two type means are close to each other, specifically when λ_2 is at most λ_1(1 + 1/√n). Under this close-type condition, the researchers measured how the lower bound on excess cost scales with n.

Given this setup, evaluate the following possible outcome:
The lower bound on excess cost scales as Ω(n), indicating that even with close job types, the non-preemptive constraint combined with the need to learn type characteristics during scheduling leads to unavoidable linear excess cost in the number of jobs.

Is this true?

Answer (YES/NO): NO